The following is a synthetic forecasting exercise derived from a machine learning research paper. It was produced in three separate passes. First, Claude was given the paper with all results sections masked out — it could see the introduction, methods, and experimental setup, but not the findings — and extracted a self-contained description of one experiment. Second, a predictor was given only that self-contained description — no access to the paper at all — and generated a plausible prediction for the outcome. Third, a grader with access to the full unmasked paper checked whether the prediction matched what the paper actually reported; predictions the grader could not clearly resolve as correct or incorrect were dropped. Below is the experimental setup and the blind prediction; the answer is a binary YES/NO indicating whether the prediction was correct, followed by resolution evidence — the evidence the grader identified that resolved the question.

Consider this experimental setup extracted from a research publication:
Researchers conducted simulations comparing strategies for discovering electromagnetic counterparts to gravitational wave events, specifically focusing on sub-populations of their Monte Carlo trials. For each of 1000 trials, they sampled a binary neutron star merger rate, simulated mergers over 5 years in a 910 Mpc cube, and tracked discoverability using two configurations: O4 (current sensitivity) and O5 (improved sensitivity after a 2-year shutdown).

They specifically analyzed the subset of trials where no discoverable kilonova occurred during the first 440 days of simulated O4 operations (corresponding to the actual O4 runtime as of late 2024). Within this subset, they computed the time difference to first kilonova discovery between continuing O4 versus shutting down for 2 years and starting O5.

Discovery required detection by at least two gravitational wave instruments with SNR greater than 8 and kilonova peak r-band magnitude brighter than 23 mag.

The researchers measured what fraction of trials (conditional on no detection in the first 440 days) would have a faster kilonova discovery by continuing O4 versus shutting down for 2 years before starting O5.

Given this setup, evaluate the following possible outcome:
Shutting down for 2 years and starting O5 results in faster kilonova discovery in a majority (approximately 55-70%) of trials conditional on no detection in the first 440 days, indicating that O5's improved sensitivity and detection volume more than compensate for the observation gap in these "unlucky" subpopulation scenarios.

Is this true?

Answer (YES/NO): NO